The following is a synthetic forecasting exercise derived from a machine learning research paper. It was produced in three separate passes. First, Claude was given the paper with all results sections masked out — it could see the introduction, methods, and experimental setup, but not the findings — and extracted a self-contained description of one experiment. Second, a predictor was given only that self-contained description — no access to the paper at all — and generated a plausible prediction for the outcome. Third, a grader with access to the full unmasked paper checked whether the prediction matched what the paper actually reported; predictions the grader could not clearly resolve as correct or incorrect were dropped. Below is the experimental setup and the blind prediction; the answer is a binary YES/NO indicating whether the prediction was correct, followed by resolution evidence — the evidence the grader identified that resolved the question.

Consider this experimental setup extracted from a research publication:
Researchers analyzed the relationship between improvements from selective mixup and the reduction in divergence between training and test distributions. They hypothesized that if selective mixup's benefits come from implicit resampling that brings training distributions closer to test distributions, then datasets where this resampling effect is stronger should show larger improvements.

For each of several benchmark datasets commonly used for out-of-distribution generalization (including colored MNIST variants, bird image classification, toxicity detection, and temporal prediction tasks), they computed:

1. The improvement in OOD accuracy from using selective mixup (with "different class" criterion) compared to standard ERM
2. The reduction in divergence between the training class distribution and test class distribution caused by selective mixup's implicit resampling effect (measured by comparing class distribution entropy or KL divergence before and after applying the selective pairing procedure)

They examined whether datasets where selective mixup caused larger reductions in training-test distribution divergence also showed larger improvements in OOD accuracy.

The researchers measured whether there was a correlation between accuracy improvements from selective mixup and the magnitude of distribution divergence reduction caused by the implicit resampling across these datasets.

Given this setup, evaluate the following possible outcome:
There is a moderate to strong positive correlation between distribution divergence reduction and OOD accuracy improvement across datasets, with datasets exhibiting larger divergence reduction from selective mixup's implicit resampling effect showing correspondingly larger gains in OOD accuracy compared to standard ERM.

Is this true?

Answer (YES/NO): YES